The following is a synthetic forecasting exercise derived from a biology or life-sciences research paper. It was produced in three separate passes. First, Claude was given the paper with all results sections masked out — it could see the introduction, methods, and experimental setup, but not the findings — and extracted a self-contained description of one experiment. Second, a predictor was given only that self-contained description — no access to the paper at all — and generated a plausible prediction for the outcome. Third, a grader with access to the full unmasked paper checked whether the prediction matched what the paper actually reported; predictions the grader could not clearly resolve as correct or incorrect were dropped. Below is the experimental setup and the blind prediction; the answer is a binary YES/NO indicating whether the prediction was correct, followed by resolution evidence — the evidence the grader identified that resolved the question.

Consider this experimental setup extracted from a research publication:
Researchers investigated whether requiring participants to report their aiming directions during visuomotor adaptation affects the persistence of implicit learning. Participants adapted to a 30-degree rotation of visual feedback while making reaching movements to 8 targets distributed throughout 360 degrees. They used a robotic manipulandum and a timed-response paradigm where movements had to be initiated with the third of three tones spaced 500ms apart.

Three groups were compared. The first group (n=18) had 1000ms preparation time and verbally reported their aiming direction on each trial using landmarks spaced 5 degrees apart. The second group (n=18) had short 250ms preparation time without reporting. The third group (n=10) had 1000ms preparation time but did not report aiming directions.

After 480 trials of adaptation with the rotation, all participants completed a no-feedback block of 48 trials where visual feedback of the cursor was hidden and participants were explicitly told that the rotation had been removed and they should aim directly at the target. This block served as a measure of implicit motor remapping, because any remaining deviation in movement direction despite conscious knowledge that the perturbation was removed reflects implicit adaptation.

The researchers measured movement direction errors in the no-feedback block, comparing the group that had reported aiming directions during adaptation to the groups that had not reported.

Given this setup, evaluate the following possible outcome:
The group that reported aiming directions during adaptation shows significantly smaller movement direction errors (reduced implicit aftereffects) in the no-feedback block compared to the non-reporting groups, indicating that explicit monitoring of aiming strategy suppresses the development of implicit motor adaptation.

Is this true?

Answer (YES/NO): YES